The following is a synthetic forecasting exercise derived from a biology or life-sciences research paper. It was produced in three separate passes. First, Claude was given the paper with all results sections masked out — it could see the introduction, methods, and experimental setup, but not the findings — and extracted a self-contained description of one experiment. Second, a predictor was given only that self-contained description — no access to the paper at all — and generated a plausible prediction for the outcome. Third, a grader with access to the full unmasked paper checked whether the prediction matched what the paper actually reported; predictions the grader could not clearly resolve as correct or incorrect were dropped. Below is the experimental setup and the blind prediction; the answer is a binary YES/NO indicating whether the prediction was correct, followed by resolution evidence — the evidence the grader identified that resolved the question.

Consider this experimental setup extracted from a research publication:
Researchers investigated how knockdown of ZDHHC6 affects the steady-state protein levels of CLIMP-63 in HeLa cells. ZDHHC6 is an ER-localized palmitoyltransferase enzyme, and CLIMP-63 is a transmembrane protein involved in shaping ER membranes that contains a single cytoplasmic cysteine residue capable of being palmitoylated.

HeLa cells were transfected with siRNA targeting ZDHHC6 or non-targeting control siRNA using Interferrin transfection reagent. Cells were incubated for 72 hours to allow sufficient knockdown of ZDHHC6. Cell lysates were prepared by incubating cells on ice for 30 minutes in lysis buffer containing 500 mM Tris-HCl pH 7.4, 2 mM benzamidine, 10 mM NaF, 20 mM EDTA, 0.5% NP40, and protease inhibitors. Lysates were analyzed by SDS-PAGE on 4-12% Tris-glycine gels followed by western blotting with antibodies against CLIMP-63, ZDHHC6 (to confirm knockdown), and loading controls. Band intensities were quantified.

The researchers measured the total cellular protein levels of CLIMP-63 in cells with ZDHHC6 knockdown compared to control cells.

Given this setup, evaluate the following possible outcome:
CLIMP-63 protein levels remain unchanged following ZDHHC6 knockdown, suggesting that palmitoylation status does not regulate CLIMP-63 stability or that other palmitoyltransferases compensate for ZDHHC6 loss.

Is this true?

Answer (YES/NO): NO